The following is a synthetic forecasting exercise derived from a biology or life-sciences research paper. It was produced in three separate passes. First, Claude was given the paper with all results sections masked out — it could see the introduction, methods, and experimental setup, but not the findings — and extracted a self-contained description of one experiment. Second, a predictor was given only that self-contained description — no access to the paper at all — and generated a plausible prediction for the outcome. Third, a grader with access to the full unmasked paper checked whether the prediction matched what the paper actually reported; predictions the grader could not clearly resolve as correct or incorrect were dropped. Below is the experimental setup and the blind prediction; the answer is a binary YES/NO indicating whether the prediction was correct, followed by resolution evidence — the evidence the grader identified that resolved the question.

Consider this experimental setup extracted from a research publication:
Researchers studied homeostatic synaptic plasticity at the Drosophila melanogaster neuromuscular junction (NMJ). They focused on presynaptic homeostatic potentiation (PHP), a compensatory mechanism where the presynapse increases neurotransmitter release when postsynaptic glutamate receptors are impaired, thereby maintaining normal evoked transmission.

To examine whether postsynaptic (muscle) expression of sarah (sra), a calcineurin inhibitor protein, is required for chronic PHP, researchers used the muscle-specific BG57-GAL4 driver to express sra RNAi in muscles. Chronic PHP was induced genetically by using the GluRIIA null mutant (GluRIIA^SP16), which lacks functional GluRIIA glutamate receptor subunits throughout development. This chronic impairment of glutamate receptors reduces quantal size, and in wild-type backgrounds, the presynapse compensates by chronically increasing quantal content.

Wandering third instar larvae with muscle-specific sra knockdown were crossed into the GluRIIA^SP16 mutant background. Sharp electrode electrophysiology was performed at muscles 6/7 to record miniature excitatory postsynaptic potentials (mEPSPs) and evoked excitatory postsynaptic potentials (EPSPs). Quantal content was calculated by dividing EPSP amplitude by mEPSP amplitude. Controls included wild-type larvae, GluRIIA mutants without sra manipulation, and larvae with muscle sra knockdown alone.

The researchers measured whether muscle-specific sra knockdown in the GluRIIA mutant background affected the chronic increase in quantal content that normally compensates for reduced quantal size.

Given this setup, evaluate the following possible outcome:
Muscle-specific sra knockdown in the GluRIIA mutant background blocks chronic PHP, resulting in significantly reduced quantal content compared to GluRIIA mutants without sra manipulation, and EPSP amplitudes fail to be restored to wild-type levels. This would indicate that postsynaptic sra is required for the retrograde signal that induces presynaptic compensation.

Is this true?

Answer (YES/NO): NO